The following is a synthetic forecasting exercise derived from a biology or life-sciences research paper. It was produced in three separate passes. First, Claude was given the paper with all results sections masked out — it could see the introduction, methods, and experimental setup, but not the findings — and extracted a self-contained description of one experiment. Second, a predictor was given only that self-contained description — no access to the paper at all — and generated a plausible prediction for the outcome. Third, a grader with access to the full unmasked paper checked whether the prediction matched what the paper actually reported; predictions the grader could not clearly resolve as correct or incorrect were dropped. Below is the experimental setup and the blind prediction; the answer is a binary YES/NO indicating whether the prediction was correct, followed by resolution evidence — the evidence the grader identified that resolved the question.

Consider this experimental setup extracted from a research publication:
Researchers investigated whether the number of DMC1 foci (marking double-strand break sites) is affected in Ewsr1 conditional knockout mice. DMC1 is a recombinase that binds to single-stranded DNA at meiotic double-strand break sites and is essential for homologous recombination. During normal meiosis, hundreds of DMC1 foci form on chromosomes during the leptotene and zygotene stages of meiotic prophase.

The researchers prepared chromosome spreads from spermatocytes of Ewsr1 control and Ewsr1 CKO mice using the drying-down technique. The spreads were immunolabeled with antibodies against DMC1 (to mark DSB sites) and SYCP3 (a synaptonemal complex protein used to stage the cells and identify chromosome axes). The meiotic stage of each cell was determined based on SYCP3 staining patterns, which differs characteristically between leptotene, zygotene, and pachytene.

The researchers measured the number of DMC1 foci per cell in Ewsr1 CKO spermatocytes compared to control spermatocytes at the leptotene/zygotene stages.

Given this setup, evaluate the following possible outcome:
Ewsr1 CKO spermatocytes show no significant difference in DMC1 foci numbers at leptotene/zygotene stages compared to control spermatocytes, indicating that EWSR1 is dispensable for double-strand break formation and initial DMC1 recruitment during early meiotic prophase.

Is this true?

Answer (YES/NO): YES